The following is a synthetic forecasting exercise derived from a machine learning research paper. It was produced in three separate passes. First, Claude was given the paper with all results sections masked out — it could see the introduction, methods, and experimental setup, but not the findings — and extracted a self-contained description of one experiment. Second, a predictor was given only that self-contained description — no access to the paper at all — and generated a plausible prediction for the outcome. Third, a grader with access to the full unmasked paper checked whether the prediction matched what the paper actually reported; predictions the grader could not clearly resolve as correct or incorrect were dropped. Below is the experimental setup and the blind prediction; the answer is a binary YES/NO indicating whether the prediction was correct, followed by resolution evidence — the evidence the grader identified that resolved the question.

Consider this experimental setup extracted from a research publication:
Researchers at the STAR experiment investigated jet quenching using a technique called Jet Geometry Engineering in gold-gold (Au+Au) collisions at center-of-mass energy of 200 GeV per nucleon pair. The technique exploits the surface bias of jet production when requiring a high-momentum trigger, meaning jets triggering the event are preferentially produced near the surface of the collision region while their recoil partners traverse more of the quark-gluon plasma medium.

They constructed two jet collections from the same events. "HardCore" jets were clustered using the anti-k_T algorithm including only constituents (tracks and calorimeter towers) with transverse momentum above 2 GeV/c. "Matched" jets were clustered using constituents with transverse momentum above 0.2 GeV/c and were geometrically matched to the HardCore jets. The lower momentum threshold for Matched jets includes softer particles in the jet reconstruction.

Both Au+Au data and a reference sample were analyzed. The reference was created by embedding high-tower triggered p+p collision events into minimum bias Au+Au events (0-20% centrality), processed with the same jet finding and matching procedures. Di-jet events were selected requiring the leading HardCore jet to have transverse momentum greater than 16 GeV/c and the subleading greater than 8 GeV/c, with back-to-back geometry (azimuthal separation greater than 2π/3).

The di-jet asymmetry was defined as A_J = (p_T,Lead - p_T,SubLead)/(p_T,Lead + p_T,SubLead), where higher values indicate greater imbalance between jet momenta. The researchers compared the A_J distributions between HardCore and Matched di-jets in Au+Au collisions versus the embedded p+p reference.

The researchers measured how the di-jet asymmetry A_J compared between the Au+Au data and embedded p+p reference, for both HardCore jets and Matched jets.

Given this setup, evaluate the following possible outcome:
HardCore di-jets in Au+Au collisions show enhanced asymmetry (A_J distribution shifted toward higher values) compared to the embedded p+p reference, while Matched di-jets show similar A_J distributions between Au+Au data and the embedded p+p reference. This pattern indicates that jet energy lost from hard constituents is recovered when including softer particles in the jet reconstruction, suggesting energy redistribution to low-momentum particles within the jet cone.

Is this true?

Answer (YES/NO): YES